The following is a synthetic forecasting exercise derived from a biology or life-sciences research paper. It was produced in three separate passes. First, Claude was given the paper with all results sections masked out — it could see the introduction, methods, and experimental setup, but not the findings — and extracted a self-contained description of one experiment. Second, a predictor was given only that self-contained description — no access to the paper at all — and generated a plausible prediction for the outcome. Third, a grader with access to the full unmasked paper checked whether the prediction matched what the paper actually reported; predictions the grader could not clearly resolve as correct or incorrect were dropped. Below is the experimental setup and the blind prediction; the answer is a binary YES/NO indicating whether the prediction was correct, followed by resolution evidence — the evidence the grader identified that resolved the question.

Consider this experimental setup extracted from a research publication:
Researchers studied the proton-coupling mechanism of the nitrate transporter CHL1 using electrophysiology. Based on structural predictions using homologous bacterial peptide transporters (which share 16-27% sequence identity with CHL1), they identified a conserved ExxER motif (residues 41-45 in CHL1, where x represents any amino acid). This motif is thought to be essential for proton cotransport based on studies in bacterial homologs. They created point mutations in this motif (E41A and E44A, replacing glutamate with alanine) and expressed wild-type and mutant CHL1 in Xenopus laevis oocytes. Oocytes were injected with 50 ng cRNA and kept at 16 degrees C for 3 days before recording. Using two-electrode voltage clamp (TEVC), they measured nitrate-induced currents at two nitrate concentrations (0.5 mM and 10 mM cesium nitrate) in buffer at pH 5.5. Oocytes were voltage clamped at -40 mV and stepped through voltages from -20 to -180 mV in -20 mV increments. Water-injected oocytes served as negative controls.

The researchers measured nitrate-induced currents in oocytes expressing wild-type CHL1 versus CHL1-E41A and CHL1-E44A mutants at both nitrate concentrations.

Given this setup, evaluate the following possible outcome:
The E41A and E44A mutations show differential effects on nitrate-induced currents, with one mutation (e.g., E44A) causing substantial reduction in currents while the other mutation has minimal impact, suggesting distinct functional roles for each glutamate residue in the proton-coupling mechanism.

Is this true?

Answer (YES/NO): NO